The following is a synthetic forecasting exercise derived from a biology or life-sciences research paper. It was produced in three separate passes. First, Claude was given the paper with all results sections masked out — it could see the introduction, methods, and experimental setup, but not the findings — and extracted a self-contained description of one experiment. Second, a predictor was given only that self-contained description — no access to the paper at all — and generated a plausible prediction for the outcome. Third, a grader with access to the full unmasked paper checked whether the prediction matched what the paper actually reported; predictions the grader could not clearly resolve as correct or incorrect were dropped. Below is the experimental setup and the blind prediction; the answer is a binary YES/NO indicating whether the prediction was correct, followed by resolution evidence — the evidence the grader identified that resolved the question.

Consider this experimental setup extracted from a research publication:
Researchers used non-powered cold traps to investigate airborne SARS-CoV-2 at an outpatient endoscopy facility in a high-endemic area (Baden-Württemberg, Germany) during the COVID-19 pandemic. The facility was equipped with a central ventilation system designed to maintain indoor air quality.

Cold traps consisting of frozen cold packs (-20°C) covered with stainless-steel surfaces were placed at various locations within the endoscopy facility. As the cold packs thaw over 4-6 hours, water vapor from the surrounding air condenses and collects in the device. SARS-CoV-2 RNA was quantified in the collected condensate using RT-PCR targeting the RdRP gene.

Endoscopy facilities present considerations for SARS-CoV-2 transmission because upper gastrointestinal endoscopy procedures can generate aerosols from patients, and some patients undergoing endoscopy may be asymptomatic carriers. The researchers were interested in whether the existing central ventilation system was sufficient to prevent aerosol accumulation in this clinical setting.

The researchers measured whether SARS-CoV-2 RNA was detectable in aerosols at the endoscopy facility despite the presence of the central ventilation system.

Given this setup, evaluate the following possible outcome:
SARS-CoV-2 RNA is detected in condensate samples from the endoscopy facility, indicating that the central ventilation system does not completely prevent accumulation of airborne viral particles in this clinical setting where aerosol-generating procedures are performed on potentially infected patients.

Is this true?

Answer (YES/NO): YES